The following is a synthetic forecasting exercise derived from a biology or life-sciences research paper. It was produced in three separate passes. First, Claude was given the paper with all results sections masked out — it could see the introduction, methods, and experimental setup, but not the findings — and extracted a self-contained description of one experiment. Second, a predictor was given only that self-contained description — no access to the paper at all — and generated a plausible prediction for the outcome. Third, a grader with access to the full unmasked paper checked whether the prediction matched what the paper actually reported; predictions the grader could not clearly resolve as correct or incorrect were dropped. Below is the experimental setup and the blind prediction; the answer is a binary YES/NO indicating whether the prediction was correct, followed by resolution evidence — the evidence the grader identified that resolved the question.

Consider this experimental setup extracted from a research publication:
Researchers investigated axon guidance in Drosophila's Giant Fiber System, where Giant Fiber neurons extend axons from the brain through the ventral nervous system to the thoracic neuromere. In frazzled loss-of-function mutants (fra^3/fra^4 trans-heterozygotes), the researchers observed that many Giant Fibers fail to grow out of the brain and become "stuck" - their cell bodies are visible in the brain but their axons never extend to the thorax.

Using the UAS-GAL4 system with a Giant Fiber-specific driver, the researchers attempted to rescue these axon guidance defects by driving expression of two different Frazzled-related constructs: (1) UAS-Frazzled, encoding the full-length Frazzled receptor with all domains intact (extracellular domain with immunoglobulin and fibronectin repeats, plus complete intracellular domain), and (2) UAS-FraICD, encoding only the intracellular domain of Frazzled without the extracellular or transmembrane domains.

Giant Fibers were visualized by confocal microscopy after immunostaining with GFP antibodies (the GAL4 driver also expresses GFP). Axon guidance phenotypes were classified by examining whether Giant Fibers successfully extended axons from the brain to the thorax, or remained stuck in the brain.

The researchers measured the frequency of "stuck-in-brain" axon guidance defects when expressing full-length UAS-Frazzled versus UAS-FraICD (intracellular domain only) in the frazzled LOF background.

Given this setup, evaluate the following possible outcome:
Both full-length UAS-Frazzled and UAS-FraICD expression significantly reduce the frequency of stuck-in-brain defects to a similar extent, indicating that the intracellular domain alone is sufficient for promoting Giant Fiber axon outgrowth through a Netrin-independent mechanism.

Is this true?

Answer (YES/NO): NO